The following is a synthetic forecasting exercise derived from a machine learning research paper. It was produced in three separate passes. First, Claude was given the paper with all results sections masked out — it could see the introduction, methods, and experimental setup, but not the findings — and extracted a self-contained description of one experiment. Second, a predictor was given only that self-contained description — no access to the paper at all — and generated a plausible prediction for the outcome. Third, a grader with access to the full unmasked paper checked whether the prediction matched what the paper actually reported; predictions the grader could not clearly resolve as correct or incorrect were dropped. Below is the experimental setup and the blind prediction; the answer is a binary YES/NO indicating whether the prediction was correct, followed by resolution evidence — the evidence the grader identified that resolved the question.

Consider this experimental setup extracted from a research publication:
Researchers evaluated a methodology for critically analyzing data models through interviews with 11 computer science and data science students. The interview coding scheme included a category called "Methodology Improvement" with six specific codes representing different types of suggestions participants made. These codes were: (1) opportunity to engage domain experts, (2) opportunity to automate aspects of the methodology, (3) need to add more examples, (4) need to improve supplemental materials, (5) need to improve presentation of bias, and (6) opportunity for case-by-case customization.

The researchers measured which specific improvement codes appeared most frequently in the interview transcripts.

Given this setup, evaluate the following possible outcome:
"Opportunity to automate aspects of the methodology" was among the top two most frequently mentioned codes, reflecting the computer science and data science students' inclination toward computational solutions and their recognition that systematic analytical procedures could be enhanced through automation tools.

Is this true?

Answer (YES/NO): NO